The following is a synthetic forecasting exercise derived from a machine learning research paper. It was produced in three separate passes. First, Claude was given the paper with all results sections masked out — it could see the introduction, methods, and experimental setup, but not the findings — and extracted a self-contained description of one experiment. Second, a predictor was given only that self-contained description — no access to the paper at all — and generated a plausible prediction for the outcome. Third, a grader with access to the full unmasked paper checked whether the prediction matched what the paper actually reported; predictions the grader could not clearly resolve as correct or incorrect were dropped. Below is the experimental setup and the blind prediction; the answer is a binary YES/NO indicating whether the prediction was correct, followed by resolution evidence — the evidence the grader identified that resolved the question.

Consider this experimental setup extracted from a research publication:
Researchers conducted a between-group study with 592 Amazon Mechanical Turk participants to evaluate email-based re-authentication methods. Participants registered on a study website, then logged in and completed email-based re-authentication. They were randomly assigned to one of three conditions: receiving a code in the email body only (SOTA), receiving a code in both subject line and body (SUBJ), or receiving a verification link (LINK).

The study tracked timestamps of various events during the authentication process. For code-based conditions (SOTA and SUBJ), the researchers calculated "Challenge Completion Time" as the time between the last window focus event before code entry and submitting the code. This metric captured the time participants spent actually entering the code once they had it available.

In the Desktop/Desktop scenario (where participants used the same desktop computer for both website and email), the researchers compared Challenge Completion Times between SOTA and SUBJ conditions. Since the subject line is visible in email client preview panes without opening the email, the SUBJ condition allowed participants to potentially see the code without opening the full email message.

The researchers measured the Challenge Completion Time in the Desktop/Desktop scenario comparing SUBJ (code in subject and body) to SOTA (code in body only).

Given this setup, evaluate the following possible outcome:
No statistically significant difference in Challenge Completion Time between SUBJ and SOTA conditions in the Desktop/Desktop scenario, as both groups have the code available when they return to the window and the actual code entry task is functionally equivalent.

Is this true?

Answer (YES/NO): YES